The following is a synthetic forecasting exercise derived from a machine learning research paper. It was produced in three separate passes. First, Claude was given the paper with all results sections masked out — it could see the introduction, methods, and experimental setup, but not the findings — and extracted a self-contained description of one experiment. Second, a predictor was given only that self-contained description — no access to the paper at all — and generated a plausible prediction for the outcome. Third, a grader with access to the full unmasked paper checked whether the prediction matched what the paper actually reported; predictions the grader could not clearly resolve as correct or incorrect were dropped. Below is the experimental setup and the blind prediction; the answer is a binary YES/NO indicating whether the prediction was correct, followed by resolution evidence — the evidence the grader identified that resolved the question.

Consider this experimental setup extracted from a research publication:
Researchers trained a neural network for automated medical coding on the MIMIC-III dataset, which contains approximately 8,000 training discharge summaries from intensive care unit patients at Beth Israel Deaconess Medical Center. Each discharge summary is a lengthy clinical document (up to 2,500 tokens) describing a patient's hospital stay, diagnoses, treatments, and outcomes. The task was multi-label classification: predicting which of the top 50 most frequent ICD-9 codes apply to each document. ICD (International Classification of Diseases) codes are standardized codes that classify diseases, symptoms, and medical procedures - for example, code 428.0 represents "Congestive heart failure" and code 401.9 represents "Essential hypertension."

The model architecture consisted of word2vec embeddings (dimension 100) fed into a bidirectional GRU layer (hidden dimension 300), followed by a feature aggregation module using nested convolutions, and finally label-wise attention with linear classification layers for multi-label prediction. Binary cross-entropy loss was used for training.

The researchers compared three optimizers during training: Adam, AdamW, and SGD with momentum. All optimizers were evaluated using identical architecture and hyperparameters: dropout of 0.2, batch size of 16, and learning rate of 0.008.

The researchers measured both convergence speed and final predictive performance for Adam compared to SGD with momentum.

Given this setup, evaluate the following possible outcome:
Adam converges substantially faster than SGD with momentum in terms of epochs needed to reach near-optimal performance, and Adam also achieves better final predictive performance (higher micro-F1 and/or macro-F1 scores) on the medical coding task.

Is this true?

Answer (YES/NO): NO